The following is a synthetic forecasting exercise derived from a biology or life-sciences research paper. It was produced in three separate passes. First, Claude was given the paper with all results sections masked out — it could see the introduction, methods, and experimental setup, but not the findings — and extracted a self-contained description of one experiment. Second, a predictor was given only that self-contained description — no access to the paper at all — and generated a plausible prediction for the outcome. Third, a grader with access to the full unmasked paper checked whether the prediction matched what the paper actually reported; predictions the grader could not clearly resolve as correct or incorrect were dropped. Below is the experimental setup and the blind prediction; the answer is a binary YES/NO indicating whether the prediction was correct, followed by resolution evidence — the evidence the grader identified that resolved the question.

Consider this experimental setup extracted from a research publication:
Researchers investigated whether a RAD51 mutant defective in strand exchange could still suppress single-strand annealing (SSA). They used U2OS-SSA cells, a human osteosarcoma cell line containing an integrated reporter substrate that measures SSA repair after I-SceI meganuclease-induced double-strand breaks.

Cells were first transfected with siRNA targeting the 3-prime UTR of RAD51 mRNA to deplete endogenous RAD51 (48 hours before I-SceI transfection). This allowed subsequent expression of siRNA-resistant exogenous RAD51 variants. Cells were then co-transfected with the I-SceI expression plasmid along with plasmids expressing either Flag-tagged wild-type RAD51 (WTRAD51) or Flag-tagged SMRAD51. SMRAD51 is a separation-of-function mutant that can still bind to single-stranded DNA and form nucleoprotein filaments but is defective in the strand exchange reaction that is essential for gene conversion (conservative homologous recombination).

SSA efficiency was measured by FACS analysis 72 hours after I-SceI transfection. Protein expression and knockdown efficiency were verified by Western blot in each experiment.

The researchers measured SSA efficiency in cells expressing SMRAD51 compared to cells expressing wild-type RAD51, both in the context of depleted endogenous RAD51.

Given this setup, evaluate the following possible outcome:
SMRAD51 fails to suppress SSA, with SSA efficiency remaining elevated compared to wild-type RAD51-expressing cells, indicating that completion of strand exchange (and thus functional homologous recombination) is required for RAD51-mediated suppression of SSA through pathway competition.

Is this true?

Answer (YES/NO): NO